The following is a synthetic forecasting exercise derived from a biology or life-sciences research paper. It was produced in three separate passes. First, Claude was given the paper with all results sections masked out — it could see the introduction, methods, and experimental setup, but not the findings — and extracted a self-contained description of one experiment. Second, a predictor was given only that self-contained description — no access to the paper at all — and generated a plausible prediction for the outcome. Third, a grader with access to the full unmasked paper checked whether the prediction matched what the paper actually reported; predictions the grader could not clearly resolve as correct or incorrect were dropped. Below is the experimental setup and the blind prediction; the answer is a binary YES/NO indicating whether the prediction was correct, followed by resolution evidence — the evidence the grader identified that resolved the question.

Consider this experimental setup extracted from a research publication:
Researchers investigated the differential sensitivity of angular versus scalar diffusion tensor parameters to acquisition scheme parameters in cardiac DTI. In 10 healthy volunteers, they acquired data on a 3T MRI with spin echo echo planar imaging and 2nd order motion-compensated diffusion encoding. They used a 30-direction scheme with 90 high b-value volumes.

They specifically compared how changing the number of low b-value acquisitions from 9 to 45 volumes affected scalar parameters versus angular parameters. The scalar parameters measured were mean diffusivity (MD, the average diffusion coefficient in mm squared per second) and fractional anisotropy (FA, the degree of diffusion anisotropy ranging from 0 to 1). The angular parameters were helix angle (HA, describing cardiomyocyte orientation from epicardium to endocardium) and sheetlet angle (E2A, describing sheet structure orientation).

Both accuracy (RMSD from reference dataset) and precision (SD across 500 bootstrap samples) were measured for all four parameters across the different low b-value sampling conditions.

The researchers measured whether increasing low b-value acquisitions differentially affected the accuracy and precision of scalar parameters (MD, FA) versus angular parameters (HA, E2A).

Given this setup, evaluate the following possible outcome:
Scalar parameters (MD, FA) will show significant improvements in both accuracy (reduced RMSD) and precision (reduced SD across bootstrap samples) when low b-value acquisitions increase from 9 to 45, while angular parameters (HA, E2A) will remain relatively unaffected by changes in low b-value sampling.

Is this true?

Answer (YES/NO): YES